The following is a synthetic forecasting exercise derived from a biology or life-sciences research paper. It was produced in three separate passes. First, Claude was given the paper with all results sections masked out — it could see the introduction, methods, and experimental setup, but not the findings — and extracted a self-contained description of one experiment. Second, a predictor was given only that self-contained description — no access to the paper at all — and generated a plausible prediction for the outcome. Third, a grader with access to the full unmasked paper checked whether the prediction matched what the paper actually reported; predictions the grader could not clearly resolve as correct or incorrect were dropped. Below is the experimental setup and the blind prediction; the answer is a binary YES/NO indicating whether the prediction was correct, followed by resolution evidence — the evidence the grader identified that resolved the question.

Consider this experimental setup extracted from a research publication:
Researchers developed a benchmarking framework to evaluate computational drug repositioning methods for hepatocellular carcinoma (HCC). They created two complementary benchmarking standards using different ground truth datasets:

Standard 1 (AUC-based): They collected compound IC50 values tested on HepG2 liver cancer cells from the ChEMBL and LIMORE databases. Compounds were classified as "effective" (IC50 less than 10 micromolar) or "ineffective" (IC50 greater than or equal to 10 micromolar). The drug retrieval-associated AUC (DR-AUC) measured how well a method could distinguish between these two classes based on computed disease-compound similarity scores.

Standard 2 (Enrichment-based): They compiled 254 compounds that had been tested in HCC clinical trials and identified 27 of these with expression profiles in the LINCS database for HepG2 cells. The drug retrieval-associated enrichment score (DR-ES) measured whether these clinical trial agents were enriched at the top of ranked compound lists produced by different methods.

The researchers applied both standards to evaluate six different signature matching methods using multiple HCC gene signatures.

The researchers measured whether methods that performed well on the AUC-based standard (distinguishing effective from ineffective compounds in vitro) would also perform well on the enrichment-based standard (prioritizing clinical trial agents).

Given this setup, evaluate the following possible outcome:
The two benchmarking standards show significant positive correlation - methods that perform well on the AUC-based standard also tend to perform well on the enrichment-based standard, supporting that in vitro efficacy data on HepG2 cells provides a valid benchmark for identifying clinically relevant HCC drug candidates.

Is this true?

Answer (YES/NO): NO